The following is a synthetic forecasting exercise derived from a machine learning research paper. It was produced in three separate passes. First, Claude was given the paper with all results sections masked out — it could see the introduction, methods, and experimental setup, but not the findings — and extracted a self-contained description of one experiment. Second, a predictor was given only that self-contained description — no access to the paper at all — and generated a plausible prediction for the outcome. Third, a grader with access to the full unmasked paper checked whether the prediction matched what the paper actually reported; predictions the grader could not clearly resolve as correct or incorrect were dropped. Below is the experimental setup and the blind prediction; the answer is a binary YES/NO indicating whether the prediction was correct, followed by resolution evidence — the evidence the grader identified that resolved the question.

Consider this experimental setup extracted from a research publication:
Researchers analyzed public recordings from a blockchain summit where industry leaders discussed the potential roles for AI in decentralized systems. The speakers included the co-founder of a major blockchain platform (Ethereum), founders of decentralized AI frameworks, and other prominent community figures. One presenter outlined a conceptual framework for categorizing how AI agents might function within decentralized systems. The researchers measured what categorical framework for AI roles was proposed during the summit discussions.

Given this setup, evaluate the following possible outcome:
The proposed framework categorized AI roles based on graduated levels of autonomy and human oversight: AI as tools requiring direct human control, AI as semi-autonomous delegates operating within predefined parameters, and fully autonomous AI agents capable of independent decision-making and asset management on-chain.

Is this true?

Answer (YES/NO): NO